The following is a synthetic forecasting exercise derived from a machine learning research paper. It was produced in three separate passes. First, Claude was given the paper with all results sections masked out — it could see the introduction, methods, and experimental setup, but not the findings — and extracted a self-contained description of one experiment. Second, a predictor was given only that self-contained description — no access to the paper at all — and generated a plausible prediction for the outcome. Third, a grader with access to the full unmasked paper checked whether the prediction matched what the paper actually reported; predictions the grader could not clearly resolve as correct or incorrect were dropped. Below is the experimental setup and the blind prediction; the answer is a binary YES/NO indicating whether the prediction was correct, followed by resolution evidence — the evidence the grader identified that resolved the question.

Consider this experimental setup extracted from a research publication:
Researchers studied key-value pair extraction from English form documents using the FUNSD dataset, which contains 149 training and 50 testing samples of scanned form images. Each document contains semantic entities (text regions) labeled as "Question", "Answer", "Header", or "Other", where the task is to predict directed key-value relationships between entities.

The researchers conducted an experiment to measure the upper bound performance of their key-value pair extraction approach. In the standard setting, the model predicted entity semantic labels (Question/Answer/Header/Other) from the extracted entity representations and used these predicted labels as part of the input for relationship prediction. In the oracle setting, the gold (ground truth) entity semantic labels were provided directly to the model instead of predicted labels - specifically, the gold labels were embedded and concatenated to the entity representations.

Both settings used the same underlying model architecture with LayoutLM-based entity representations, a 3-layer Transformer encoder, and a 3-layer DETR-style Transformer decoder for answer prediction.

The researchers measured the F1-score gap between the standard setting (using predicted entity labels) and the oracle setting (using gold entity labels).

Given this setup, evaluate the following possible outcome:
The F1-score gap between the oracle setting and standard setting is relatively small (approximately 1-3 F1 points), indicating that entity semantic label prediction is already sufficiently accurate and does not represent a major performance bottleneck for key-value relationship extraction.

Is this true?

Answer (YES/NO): NO